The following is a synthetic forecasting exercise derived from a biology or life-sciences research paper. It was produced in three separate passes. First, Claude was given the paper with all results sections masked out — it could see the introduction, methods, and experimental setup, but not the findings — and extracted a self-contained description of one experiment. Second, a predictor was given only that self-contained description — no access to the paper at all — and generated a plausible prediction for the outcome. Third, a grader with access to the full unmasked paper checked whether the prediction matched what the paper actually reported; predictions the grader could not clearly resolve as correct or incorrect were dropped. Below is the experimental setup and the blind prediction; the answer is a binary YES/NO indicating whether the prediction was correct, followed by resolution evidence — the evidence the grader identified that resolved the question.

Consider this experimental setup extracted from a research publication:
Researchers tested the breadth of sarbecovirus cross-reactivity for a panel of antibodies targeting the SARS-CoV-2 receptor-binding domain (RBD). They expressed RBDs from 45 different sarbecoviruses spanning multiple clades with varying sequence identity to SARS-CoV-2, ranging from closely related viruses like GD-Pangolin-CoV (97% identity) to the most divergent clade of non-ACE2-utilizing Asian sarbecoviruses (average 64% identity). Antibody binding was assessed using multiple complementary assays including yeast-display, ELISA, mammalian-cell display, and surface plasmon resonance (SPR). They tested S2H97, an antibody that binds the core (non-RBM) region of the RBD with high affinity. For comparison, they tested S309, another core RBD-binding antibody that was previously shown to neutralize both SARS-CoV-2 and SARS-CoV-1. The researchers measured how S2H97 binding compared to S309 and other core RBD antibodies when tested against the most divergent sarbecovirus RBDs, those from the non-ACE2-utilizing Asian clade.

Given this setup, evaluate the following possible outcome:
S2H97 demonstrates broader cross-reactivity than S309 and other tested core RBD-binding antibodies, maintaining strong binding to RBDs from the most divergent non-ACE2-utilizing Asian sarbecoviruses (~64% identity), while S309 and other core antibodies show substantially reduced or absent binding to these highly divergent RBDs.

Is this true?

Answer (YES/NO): YES